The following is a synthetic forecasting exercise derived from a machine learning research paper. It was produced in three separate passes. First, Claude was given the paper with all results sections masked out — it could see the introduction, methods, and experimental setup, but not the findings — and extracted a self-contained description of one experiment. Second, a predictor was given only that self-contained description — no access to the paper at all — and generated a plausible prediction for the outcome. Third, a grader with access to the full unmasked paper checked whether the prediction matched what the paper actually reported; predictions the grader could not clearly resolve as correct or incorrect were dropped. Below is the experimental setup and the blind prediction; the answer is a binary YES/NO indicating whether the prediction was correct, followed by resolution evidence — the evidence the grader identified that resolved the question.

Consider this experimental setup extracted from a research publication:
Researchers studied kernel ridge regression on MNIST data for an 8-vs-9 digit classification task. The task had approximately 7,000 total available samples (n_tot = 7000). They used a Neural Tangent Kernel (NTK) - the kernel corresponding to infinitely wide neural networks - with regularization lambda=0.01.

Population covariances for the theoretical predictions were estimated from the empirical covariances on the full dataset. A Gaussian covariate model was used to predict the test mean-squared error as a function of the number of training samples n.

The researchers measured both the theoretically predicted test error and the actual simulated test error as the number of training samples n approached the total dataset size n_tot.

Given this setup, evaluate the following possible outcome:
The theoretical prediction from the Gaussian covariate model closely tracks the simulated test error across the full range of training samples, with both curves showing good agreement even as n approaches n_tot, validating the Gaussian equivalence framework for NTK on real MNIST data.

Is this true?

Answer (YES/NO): NO